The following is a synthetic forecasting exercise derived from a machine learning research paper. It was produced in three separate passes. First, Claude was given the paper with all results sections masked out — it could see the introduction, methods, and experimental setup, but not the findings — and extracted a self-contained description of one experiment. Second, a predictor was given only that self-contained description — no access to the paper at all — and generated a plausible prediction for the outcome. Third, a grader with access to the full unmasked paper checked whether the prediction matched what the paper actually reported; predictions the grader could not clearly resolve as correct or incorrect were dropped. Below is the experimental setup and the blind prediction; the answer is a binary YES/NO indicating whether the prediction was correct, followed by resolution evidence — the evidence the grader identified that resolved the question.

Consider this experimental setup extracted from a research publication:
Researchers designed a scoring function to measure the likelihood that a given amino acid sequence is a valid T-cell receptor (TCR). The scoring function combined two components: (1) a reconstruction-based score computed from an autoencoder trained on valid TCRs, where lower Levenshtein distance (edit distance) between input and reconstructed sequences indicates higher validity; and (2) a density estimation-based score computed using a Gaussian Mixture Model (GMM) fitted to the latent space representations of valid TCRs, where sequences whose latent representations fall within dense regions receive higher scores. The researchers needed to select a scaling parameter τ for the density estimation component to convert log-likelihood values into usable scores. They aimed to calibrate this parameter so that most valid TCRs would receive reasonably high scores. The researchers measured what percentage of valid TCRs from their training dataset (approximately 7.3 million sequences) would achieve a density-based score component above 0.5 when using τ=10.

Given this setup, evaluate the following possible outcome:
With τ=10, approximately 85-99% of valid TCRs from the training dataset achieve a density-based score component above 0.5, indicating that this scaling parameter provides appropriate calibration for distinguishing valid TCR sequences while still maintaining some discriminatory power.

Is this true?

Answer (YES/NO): YES